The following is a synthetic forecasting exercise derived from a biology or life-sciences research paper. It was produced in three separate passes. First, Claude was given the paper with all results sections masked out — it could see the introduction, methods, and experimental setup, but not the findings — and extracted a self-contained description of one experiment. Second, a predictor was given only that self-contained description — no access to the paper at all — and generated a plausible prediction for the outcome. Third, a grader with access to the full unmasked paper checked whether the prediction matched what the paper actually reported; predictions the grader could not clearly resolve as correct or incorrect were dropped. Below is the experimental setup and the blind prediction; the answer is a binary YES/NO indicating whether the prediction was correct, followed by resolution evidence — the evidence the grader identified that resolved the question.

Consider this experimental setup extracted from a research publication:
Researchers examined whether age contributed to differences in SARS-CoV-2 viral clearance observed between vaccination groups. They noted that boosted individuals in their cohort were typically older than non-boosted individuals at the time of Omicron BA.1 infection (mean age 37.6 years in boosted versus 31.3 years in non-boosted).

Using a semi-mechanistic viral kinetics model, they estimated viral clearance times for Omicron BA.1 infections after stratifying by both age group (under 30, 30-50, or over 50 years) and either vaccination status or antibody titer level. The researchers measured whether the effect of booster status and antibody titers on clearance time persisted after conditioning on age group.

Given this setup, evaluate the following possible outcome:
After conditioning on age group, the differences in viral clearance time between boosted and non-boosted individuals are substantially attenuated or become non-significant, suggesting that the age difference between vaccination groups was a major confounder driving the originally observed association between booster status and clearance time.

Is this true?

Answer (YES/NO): NO